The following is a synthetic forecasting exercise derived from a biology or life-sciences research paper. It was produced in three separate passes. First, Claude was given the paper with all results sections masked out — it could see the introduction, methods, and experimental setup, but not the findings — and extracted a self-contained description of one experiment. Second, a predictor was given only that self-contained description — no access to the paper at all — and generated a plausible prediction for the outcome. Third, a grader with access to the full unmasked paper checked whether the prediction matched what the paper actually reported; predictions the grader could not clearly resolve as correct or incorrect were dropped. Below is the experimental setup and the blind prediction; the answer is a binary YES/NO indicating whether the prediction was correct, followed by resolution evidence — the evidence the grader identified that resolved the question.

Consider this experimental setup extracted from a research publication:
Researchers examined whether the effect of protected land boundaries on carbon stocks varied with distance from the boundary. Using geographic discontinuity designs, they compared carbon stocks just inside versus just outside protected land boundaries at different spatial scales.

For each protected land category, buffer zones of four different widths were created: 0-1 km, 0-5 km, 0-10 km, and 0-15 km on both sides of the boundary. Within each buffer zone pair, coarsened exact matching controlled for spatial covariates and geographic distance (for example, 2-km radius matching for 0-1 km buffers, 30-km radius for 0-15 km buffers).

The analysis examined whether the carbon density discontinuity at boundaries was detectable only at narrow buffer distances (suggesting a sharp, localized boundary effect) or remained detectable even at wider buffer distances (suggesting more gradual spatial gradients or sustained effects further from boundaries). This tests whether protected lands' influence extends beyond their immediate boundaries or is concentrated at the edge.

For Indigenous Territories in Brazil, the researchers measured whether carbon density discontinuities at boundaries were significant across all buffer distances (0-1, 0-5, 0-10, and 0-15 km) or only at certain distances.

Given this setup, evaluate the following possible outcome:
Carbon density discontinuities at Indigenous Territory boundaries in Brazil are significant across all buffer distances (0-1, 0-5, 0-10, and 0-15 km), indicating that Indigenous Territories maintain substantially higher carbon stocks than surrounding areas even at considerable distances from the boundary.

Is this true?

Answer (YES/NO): YES